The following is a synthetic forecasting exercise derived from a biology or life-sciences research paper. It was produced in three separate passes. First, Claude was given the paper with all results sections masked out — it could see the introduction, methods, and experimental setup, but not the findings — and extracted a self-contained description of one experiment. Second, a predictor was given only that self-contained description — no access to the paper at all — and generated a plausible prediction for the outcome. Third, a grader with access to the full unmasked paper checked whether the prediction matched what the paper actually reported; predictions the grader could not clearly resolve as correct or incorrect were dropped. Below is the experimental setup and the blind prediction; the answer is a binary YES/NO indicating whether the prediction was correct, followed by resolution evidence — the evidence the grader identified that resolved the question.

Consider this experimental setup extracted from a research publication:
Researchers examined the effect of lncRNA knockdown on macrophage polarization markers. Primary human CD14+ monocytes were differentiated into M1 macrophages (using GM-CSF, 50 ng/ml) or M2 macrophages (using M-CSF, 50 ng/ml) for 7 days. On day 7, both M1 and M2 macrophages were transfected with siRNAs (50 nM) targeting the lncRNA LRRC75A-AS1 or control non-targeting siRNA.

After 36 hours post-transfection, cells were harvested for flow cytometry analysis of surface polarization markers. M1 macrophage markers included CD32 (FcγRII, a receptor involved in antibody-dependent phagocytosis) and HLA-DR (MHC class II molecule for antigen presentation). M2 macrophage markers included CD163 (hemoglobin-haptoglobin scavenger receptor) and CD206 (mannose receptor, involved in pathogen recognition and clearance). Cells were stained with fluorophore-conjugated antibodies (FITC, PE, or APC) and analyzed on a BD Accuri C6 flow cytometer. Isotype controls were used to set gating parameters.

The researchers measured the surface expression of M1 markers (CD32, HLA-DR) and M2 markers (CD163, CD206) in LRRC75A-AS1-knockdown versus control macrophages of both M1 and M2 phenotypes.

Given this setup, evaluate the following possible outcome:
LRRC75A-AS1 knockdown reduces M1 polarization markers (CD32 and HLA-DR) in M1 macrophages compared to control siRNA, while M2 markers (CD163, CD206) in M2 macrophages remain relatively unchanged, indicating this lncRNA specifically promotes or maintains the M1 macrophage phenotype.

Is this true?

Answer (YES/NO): YES